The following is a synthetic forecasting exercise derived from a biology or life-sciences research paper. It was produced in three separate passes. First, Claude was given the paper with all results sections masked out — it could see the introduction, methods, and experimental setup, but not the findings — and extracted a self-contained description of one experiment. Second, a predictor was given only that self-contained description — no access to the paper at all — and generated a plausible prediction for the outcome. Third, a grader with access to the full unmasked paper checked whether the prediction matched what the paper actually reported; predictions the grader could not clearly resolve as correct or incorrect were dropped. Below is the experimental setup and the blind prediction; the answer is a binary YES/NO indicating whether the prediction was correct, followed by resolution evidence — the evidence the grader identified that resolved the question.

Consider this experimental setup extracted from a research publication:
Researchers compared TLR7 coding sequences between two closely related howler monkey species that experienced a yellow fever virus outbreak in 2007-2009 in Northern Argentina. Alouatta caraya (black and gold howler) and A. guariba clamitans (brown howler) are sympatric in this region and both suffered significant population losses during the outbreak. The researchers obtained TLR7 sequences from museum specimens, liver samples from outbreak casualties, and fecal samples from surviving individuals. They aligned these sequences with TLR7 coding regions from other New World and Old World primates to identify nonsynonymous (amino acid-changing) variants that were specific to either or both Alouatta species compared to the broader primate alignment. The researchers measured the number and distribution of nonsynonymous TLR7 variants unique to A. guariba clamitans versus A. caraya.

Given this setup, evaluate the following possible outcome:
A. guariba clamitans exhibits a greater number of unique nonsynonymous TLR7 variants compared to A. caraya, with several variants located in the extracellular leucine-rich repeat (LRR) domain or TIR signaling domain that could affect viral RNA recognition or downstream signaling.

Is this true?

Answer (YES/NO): YES